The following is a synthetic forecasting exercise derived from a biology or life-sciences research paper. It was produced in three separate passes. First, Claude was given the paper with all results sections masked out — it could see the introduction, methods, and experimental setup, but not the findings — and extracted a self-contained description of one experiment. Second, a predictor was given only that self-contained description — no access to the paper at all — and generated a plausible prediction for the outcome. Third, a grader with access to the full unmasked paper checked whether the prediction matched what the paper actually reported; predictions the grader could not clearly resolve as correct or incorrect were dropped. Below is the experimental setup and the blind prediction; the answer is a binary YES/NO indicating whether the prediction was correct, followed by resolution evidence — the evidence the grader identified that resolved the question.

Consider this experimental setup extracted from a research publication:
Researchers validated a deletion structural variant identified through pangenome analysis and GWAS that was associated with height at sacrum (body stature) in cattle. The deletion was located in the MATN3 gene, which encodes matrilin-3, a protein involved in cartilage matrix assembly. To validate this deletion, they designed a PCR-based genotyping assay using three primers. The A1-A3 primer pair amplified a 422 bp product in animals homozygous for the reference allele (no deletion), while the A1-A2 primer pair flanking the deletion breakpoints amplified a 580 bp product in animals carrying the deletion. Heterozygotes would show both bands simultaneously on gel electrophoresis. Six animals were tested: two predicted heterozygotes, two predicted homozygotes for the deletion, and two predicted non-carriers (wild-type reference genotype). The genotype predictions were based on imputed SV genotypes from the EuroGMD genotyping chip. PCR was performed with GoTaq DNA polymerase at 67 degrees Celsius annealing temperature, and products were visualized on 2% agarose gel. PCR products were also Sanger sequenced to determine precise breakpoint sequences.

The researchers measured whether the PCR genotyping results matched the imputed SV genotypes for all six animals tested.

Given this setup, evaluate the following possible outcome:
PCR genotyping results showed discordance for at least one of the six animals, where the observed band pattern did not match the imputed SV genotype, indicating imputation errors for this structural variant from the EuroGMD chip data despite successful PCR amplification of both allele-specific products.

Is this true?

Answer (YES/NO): NO